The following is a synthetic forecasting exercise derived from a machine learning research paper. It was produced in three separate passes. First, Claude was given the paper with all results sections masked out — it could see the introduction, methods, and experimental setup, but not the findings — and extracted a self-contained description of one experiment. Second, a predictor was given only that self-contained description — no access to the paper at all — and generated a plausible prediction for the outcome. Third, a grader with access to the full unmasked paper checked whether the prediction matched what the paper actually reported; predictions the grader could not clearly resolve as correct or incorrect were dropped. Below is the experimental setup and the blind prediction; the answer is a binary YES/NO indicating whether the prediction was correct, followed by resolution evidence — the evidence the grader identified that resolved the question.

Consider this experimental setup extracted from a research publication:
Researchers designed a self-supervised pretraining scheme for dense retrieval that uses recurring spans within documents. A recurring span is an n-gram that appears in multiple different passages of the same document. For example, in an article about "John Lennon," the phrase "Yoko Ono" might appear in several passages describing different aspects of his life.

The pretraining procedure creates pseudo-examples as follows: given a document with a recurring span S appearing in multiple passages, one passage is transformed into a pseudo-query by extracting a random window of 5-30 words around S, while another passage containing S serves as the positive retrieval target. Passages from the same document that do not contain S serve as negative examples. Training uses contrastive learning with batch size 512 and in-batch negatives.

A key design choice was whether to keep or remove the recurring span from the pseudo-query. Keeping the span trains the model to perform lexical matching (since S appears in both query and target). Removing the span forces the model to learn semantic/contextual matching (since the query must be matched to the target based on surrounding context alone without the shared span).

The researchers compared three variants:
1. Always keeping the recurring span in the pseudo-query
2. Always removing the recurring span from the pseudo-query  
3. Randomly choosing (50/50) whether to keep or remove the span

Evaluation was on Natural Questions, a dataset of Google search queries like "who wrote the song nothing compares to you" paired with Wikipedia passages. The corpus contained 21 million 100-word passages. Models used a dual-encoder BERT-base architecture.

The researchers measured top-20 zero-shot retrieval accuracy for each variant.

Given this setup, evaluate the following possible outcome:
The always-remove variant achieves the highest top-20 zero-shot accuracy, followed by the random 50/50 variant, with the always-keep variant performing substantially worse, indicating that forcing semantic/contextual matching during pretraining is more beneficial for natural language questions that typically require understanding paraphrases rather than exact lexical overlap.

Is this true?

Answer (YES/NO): NO